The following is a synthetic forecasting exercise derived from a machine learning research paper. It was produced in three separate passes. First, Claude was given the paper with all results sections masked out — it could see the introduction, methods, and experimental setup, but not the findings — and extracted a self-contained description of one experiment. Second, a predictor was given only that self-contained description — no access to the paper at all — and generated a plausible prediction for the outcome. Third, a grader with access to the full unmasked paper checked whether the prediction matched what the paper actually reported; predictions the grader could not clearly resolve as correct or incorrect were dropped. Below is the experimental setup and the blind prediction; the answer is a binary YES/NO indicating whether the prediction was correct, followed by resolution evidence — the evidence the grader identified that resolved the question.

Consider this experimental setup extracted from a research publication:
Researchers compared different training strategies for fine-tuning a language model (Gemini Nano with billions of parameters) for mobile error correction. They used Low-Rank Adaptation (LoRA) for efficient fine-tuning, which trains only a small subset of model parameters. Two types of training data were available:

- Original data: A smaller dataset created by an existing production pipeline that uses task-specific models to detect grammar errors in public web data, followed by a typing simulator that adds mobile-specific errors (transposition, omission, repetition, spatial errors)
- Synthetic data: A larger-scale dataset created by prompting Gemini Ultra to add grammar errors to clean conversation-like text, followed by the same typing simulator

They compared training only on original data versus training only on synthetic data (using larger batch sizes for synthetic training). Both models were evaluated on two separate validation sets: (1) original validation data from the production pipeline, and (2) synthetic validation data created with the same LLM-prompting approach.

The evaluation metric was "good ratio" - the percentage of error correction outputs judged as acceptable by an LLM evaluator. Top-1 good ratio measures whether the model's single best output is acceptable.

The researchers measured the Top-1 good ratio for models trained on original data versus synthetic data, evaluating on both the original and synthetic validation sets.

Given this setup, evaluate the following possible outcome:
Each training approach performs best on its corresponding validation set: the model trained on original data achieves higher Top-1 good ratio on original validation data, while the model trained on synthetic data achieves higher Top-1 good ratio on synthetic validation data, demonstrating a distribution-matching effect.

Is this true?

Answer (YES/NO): YES